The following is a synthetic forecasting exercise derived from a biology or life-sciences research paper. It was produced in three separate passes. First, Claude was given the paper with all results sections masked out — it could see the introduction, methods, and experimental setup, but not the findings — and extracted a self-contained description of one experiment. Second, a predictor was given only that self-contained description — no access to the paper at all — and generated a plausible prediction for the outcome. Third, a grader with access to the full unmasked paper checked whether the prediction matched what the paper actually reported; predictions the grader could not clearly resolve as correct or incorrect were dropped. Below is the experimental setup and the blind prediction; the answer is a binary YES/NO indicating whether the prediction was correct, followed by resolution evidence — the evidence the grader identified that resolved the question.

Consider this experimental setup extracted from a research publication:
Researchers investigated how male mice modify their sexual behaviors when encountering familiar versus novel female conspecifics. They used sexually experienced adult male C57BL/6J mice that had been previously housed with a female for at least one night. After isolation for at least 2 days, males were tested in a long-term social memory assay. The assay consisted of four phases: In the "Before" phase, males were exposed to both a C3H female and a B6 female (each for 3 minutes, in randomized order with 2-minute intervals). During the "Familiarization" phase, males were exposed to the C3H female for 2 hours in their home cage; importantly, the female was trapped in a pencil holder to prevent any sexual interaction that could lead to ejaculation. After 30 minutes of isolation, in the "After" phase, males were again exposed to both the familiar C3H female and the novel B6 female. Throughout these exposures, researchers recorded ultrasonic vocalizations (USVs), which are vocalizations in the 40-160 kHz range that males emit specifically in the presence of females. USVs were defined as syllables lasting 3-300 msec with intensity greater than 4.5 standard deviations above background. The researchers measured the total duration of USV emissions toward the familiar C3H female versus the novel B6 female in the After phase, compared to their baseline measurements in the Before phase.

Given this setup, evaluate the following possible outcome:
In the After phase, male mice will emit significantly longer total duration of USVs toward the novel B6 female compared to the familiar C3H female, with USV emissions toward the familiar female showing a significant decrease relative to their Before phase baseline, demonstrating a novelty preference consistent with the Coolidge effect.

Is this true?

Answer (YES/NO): NO